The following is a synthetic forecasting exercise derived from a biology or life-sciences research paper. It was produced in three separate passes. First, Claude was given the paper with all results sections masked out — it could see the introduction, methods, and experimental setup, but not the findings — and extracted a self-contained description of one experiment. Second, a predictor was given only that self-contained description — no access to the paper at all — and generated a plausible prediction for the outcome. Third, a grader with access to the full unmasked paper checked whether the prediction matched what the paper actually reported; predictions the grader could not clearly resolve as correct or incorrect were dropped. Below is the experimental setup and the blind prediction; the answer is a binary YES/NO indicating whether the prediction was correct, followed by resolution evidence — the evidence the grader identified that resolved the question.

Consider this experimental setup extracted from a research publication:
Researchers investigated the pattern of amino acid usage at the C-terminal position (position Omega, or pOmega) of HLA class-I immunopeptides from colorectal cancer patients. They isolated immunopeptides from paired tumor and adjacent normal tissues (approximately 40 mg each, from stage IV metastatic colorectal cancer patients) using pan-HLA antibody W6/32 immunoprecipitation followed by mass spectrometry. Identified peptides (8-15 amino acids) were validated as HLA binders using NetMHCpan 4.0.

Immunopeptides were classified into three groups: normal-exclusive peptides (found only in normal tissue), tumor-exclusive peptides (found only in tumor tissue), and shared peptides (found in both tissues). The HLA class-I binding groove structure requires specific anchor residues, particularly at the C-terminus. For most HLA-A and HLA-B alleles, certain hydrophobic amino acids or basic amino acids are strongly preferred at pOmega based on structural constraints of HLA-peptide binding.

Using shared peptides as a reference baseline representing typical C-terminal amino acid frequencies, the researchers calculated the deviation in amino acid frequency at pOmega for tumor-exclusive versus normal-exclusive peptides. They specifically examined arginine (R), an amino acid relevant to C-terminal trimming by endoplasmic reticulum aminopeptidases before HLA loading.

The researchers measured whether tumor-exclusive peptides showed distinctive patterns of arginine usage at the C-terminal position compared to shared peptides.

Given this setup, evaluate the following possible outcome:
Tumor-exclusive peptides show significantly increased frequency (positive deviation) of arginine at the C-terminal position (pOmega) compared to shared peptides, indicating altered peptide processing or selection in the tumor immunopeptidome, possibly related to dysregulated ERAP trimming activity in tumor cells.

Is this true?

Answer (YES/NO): NO